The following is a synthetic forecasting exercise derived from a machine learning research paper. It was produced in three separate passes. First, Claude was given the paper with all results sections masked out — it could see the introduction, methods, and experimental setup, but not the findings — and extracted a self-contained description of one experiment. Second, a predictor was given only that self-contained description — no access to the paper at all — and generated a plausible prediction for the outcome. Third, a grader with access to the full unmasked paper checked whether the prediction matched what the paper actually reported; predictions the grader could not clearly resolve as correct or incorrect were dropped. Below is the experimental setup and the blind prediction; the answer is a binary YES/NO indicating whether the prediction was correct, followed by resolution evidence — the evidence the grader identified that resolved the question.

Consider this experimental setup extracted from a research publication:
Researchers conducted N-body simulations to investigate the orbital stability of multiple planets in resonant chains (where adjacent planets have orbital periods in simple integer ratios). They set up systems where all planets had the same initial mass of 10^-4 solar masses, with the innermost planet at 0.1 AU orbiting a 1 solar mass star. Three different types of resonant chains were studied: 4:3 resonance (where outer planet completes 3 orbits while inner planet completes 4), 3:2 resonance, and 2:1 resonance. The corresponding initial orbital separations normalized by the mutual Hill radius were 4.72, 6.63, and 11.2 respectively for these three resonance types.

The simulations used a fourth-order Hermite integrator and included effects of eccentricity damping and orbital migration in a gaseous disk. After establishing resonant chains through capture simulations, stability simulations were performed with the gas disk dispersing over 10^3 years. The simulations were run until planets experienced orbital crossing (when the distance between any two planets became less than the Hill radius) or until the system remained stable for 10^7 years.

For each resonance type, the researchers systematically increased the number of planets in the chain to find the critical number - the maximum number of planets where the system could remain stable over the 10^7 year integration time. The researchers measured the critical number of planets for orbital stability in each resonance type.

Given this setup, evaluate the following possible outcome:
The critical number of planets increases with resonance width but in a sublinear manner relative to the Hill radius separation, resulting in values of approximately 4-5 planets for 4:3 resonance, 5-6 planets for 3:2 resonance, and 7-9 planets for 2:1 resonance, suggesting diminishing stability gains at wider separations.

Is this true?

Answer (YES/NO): NO